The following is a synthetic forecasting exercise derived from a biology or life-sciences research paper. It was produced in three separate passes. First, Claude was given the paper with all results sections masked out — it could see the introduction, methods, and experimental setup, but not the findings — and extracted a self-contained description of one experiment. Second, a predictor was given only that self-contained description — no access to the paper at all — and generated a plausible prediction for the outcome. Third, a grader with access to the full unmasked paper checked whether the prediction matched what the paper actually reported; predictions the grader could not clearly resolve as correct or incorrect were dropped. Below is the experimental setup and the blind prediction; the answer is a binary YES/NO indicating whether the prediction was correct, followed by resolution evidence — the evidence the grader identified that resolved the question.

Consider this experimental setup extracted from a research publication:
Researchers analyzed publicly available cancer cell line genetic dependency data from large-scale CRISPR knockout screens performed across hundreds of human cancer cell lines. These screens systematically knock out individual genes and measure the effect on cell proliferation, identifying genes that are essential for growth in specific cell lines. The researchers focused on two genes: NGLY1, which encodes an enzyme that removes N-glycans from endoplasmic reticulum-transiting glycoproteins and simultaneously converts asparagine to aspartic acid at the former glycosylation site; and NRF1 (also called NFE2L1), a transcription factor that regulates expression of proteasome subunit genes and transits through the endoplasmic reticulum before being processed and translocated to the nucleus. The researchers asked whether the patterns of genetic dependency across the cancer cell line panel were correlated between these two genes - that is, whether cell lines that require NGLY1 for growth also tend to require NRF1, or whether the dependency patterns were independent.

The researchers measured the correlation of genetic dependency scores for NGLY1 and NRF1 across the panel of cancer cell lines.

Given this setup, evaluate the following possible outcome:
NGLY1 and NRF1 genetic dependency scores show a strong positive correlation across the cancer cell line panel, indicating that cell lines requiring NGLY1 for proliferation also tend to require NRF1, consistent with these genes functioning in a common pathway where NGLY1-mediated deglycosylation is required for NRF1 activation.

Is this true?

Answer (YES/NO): YES